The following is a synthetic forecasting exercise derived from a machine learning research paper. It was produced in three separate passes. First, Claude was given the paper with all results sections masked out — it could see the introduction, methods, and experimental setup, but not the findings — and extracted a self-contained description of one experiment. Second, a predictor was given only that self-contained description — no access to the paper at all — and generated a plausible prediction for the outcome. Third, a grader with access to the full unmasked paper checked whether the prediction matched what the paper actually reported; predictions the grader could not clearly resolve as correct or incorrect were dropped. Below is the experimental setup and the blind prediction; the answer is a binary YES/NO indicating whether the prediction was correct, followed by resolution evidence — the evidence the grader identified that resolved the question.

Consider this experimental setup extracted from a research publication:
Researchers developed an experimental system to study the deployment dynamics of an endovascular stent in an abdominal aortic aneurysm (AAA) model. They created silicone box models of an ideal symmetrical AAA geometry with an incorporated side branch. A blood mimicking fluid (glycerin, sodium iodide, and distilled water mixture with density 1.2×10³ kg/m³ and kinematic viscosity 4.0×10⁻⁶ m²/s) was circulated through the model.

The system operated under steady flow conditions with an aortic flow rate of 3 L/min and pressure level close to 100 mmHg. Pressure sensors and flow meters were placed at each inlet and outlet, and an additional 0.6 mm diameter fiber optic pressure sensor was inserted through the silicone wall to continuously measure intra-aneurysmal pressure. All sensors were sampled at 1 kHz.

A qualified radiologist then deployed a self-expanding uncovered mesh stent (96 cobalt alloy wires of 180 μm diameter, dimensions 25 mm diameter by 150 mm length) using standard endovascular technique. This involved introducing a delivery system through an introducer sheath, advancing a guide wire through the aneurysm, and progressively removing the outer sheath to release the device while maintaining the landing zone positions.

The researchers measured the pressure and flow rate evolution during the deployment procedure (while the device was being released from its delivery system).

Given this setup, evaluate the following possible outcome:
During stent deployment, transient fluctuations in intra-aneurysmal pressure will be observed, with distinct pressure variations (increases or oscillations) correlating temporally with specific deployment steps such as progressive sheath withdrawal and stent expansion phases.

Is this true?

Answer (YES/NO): NO